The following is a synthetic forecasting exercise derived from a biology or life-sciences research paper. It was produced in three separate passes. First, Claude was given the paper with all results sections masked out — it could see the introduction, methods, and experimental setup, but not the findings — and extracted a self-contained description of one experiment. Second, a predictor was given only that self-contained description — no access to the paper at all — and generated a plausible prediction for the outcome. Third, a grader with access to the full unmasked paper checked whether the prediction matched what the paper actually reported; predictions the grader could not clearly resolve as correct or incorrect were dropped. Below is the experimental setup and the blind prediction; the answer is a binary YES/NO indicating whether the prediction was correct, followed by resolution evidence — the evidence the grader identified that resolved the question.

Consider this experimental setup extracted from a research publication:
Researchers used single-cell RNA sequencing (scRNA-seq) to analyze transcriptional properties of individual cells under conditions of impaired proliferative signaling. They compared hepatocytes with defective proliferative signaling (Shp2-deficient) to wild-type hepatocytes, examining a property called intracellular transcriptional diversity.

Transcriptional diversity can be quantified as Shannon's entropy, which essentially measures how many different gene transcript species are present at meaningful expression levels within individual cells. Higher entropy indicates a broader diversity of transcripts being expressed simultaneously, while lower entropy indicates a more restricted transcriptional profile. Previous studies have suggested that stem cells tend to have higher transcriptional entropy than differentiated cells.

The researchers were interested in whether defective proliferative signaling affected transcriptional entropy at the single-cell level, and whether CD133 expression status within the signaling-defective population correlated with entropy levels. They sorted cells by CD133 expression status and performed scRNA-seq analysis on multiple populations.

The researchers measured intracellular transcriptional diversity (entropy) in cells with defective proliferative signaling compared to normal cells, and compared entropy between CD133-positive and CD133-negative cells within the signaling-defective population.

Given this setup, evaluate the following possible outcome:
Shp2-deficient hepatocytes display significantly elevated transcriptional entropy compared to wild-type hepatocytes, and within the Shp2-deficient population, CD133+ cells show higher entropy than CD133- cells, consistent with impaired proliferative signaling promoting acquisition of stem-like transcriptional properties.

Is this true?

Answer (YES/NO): NO